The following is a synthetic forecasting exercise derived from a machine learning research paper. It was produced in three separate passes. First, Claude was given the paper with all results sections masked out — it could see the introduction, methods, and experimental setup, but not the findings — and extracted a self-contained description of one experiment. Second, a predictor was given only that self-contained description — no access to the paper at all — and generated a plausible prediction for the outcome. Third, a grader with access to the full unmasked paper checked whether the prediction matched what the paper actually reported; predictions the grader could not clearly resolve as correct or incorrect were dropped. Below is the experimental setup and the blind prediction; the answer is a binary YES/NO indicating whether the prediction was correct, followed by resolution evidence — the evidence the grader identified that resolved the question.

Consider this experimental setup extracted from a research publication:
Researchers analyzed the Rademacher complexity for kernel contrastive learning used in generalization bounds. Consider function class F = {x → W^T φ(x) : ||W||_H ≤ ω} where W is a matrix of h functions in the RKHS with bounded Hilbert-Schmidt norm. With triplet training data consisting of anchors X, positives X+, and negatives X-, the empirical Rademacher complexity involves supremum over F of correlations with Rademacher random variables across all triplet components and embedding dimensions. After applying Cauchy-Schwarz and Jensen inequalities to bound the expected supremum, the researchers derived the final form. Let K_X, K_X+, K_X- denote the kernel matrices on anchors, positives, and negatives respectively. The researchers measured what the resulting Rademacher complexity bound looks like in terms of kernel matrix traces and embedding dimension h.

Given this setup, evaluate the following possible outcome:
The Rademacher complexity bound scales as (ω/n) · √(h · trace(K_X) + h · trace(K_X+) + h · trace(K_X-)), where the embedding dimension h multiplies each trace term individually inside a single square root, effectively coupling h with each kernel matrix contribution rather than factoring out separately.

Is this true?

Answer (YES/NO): NO